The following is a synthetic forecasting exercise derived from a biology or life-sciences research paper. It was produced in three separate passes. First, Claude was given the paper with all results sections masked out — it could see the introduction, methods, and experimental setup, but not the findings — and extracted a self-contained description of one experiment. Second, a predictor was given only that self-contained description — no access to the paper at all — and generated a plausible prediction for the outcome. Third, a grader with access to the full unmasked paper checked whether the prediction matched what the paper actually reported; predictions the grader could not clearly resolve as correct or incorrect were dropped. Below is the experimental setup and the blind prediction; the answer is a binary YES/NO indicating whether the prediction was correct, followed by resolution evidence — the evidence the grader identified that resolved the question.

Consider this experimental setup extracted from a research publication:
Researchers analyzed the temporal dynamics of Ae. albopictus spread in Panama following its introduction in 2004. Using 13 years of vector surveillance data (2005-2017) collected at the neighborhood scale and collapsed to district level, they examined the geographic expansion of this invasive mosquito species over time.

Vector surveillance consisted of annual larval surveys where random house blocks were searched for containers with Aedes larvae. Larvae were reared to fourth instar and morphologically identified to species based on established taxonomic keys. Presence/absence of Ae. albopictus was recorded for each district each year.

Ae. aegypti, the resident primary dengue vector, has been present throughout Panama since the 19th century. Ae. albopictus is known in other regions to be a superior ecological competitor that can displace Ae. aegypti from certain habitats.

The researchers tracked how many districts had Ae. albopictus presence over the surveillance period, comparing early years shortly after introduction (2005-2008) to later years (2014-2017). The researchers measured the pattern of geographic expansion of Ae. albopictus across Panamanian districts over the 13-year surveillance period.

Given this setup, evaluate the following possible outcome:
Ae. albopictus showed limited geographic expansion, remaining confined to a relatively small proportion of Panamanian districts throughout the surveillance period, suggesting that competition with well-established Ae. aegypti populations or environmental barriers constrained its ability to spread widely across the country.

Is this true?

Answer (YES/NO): NO